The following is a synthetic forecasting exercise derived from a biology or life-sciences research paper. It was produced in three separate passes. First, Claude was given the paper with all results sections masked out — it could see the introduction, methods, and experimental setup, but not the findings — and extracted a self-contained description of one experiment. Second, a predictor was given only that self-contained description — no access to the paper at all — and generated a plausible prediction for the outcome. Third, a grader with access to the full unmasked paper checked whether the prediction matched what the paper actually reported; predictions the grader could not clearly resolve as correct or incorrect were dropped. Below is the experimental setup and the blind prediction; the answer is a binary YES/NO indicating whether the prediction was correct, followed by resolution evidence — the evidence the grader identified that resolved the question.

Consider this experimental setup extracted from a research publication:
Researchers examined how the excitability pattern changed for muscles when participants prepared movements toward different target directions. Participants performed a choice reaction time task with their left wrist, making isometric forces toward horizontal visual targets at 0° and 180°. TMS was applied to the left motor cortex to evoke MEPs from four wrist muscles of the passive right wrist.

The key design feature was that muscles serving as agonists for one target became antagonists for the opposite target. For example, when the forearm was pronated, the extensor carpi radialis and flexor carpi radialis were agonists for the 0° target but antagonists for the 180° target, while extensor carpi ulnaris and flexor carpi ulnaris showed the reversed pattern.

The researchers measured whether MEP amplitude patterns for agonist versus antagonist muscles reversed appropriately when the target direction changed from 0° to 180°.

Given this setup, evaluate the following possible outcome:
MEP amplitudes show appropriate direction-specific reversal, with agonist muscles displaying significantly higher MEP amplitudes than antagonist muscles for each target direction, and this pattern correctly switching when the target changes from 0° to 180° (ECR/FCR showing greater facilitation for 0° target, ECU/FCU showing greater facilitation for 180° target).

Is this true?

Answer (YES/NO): YES